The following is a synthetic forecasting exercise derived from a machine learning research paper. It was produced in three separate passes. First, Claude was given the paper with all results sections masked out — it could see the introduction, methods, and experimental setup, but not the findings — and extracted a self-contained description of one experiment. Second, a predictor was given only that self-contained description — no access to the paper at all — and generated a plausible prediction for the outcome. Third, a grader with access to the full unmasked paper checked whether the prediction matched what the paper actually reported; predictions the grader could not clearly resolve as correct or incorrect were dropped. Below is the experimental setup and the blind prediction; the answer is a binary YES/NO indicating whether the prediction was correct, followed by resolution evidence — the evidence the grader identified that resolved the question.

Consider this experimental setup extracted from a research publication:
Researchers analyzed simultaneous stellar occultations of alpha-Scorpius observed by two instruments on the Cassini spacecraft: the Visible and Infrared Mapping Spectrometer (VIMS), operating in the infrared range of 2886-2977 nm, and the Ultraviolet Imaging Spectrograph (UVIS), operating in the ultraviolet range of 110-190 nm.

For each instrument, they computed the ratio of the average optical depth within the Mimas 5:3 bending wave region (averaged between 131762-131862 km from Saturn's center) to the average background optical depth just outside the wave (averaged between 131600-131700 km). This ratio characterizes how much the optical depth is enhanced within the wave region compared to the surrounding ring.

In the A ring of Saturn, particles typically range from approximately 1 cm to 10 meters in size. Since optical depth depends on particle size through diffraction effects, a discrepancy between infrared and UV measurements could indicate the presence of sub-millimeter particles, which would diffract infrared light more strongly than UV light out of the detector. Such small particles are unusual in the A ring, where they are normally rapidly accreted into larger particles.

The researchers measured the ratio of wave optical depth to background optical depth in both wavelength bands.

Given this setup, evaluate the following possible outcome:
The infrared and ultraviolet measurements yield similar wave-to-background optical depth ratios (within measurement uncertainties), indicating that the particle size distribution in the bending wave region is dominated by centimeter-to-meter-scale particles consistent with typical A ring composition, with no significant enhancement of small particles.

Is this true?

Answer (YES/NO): NO